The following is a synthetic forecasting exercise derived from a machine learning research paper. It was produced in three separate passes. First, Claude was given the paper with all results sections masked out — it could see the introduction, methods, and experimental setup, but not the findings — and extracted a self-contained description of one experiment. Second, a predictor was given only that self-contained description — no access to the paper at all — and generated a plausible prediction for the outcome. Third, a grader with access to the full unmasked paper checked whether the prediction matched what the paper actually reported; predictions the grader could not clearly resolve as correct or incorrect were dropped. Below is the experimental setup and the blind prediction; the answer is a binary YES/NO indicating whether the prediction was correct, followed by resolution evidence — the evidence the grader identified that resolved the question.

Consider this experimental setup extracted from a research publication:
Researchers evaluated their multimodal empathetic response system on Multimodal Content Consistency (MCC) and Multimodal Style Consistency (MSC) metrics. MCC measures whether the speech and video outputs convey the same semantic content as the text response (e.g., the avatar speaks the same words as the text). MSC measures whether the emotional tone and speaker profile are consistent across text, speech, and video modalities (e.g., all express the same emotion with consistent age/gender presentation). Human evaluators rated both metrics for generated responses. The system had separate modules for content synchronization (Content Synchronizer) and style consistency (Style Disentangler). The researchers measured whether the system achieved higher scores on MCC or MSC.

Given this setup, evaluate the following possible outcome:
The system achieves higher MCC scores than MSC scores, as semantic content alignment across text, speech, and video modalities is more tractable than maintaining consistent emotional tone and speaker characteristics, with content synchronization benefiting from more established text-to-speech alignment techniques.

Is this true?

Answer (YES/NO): YES